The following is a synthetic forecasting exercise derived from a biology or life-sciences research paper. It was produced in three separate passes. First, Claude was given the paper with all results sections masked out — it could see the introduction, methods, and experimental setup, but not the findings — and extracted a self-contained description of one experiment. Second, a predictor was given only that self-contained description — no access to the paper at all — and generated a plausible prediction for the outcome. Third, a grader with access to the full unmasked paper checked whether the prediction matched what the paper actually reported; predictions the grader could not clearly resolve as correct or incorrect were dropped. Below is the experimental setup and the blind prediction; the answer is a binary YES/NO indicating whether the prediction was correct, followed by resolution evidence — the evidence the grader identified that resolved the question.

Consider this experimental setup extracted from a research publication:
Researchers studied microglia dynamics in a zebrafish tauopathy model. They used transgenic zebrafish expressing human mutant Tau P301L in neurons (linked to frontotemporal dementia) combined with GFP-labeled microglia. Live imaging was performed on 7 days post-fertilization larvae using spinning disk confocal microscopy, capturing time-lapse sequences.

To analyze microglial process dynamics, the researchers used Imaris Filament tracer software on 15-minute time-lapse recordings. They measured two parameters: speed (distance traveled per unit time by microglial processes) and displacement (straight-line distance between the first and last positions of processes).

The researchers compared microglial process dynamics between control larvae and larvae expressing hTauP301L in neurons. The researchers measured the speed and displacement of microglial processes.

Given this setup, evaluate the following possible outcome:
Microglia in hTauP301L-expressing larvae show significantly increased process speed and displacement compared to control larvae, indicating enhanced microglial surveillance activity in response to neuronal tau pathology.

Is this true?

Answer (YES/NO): YES